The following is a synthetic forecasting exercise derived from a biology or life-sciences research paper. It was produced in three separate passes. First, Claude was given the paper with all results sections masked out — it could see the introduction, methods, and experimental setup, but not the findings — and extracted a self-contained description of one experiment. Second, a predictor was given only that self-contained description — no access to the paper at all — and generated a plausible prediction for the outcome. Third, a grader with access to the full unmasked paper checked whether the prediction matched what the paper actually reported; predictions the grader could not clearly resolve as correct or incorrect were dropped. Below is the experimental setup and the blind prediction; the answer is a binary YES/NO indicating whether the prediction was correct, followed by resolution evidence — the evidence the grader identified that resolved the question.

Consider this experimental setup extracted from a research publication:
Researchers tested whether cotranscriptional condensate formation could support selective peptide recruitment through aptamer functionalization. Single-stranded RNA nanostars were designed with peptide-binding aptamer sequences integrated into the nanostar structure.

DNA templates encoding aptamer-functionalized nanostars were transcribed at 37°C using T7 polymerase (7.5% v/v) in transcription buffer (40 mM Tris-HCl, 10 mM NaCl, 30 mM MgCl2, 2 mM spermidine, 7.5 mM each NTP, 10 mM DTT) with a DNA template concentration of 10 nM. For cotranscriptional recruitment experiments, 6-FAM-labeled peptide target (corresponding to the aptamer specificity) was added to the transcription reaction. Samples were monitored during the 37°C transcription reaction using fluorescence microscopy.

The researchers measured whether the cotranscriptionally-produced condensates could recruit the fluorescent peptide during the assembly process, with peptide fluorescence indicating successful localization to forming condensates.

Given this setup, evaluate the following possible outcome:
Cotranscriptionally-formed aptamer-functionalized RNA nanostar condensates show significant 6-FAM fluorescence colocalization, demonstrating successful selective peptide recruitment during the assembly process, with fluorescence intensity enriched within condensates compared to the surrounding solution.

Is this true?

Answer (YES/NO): NO